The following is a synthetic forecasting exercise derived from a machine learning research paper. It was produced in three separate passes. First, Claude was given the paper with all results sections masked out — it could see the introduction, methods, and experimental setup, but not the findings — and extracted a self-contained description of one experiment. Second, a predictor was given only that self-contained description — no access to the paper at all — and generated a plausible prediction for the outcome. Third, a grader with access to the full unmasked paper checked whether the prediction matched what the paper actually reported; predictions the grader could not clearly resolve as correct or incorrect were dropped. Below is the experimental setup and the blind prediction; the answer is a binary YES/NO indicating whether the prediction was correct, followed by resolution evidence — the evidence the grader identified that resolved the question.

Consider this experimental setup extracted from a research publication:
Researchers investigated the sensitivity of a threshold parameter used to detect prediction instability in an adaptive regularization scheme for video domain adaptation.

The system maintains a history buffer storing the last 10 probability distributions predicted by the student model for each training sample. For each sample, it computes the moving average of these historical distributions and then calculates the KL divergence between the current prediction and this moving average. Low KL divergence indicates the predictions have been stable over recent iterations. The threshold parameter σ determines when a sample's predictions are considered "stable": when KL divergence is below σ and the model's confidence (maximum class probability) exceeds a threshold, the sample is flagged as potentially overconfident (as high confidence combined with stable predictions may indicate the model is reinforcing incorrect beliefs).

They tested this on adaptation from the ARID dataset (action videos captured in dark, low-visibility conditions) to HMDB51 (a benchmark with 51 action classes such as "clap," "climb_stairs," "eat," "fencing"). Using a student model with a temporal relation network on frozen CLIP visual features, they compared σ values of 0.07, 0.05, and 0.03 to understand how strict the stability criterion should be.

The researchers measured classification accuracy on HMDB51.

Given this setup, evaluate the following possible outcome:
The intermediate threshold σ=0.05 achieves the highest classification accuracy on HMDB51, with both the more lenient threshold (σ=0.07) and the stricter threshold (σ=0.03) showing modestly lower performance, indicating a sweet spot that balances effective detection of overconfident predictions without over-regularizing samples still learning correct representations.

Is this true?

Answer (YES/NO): YES